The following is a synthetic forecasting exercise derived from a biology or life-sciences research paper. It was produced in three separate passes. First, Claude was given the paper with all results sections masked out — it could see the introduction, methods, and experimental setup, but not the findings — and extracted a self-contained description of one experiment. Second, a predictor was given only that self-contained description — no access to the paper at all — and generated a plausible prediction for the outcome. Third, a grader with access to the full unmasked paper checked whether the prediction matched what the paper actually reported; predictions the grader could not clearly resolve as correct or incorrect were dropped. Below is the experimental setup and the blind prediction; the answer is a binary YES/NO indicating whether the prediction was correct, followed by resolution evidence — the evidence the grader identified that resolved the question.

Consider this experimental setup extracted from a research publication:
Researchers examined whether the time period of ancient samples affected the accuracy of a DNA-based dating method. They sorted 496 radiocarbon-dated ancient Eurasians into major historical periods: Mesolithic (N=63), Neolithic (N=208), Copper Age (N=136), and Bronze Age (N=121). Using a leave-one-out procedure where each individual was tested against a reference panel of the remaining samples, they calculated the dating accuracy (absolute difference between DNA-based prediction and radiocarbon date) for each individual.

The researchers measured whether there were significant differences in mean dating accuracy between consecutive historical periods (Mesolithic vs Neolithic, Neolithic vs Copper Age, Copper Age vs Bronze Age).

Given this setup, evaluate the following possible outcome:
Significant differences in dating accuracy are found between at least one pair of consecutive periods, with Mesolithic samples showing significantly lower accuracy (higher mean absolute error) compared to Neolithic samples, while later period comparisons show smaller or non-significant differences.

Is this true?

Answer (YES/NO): NO